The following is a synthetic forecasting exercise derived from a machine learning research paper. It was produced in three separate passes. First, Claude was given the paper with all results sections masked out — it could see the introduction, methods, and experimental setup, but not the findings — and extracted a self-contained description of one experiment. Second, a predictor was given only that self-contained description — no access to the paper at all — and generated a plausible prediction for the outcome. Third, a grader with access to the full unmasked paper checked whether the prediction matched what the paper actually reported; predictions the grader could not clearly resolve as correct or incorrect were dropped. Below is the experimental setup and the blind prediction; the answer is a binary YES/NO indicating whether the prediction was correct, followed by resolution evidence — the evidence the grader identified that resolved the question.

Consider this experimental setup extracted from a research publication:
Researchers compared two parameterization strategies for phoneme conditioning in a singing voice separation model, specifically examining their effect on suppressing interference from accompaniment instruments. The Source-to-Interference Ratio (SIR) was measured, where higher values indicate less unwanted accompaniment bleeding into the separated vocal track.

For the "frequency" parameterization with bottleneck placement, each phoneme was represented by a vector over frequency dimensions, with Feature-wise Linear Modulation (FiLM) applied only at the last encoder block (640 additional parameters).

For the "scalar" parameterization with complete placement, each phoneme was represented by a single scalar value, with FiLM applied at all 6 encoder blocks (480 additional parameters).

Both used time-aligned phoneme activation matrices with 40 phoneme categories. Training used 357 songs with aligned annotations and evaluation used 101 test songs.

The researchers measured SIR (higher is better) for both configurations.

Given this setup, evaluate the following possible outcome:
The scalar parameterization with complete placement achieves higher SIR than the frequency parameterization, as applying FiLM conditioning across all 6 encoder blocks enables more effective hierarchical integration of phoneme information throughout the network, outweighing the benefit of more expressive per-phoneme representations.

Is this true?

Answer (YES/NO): NO